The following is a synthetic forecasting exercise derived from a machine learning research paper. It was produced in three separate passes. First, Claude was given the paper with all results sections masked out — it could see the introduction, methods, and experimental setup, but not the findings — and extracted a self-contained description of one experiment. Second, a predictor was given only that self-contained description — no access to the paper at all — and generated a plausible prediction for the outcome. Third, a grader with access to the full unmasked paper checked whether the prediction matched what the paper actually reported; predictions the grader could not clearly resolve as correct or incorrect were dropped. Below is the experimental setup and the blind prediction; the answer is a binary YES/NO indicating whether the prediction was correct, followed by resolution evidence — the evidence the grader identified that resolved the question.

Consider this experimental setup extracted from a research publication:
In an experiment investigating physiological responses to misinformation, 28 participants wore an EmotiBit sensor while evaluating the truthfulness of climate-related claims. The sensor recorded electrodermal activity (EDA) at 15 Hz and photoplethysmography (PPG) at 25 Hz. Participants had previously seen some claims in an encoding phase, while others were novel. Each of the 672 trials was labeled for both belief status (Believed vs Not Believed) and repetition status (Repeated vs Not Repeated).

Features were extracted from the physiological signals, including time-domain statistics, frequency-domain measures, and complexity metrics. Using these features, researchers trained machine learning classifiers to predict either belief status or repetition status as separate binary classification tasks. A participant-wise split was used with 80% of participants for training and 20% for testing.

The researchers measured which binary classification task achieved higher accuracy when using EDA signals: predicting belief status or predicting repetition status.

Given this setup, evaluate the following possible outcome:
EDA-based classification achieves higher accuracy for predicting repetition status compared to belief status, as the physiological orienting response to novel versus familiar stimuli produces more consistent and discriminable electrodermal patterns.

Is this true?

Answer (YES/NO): NO